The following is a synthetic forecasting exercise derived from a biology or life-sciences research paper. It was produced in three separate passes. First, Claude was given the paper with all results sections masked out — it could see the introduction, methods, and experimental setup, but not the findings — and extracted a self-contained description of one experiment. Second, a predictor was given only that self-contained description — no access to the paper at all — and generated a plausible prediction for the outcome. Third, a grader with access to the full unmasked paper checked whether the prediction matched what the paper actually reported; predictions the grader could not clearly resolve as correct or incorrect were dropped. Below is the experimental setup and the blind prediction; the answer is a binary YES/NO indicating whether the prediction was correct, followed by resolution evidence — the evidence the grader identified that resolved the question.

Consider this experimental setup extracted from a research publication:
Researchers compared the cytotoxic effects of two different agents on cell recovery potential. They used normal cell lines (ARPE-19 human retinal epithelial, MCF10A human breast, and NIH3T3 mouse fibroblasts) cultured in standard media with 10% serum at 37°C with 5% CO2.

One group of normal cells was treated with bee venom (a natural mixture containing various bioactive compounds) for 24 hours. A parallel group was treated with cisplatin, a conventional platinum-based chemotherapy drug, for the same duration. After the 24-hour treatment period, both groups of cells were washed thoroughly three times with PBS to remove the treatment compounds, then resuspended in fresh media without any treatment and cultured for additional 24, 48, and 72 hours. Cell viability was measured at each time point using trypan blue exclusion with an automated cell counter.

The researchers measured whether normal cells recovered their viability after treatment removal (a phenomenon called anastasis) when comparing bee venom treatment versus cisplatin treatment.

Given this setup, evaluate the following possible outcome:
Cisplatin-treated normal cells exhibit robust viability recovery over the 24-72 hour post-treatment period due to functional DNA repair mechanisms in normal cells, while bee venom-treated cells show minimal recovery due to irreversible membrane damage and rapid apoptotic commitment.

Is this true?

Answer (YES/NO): NO